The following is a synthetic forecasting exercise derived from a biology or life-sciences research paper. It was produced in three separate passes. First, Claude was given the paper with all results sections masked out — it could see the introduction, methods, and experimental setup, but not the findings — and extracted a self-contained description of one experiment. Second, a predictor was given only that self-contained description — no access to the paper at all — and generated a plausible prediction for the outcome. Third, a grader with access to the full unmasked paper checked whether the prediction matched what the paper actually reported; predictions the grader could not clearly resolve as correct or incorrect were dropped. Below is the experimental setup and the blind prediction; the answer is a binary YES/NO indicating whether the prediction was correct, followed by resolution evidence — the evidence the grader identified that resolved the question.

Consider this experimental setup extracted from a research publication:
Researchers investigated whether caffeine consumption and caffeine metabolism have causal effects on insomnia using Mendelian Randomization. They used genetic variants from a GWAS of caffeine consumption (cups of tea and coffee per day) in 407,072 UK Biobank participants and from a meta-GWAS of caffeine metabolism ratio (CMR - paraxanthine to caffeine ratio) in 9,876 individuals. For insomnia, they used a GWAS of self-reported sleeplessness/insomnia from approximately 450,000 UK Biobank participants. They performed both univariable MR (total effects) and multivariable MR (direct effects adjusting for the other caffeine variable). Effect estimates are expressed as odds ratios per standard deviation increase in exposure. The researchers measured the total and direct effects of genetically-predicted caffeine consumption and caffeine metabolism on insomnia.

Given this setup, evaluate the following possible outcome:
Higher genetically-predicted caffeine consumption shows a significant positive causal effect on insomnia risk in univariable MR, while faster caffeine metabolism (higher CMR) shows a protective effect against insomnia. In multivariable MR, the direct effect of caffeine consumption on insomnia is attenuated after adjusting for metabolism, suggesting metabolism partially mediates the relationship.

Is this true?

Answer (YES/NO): NO